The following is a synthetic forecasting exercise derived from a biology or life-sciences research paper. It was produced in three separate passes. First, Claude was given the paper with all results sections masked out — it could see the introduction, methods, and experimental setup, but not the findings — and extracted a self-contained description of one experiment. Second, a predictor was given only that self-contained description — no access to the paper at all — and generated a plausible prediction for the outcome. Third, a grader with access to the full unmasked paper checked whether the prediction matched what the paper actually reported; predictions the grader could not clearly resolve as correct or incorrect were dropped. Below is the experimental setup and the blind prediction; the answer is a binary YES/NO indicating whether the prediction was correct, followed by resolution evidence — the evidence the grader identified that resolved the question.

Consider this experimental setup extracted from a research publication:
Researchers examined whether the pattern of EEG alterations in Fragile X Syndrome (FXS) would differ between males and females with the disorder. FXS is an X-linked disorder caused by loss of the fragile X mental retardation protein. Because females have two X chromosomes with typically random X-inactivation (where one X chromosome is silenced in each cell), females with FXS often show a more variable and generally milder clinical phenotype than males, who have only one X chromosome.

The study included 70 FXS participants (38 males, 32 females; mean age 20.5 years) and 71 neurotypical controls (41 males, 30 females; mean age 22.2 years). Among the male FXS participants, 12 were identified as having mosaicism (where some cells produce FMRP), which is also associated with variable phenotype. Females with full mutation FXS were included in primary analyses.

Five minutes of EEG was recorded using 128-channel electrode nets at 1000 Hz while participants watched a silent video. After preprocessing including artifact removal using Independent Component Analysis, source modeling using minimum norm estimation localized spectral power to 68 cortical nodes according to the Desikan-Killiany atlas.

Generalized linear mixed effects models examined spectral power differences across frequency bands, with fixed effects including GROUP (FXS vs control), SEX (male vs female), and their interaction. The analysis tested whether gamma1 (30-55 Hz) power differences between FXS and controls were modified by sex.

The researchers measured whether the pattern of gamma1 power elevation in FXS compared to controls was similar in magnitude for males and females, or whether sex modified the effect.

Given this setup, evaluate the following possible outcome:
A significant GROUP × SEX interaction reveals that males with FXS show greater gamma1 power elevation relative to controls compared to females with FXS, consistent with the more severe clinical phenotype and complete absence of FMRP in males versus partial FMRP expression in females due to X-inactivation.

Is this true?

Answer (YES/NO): YES